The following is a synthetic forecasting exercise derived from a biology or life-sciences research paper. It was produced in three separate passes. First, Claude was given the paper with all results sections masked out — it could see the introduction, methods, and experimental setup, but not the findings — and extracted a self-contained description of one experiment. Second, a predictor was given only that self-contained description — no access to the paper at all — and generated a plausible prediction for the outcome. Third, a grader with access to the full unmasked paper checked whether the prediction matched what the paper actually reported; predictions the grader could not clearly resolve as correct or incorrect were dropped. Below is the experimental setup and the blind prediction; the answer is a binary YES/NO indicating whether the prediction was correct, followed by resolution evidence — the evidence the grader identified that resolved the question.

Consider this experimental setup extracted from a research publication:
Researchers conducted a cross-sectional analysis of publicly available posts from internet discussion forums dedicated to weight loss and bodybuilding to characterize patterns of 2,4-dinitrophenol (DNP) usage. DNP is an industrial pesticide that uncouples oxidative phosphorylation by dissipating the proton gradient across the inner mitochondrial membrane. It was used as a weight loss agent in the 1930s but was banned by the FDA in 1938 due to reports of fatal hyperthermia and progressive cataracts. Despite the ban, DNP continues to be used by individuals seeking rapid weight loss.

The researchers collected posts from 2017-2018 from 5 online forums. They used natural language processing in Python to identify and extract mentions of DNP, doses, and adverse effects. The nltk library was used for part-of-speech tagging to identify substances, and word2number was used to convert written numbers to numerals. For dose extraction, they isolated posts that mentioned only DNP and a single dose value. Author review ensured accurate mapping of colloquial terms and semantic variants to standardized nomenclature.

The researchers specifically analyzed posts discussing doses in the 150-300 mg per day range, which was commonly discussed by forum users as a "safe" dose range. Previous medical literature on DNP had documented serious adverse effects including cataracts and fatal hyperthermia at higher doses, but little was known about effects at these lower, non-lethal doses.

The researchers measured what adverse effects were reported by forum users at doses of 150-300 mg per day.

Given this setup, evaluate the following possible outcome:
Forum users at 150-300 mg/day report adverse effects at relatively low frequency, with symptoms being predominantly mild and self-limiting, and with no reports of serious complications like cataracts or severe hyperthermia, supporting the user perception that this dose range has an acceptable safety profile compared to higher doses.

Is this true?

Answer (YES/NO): NO